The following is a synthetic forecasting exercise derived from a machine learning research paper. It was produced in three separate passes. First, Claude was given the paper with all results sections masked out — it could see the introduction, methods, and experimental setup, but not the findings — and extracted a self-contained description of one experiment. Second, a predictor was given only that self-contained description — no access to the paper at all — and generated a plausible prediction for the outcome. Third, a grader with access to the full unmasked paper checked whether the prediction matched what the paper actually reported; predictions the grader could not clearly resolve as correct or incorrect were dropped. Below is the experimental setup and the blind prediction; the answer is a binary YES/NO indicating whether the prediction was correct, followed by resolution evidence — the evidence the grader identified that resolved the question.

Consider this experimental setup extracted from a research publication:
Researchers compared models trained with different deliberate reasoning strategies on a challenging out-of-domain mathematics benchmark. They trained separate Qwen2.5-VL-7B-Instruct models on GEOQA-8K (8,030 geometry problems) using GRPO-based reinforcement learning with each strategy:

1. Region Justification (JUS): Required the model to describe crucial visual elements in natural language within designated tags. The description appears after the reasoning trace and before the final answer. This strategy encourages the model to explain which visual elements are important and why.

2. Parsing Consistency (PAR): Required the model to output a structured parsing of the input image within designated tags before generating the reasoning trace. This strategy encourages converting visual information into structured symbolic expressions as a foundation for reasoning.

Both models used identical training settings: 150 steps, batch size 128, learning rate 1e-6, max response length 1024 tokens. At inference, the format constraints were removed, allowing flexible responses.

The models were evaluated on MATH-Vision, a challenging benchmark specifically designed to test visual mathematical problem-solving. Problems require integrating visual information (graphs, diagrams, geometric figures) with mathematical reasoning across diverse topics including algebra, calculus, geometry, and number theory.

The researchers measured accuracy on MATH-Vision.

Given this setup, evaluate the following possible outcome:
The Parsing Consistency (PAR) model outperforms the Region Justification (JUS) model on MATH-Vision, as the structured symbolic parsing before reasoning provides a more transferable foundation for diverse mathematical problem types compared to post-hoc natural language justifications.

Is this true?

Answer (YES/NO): YES